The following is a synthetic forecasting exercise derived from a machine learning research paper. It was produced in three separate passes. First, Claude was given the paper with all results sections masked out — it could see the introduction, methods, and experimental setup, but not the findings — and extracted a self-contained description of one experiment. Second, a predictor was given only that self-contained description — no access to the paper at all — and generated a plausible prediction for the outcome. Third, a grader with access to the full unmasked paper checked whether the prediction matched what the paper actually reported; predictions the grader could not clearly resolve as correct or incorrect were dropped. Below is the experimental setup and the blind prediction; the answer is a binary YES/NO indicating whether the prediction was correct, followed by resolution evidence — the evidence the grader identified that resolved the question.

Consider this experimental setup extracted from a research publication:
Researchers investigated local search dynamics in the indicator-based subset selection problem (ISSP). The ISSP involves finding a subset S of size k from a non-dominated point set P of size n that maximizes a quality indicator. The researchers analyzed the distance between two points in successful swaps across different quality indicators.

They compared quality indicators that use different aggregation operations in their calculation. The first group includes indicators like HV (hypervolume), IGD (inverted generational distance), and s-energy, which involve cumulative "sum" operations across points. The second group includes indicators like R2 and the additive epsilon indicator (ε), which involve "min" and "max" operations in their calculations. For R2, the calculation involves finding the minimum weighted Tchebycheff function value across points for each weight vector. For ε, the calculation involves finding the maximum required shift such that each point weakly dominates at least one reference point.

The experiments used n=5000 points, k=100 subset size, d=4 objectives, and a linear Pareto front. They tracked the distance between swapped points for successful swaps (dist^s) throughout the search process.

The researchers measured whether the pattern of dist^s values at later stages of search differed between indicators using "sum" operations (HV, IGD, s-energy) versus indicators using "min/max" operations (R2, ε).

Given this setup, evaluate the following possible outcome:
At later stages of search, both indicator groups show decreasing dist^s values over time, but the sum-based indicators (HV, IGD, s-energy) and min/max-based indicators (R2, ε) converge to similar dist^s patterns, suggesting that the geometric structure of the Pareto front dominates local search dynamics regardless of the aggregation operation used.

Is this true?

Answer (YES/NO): NO